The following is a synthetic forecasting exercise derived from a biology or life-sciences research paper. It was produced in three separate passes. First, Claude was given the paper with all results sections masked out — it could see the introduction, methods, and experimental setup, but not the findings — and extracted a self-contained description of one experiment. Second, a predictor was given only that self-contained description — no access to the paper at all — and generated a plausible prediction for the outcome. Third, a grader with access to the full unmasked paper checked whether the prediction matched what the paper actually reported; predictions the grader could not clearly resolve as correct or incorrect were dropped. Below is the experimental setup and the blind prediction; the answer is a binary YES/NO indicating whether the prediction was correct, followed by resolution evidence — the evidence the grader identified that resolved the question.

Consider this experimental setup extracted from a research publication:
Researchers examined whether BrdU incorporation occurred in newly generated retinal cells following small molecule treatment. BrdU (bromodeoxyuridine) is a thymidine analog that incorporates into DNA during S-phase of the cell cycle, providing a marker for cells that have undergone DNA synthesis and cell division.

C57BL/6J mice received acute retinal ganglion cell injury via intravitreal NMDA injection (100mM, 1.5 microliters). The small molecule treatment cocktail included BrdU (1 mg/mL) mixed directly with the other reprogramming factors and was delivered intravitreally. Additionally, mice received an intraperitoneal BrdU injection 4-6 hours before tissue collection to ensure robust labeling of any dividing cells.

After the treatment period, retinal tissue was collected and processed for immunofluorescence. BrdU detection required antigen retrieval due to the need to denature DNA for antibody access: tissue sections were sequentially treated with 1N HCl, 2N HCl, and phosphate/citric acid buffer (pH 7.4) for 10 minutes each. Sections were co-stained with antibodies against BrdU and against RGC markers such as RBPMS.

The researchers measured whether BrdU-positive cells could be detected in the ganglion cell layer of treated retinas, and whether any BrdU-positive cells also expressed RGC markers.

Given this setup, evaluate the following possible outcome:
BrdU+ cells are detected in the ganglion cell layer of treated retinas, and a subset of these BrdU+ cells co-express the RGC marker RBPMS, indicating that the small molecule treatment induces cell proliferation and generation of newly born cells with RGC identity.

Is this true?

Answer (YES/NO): YES